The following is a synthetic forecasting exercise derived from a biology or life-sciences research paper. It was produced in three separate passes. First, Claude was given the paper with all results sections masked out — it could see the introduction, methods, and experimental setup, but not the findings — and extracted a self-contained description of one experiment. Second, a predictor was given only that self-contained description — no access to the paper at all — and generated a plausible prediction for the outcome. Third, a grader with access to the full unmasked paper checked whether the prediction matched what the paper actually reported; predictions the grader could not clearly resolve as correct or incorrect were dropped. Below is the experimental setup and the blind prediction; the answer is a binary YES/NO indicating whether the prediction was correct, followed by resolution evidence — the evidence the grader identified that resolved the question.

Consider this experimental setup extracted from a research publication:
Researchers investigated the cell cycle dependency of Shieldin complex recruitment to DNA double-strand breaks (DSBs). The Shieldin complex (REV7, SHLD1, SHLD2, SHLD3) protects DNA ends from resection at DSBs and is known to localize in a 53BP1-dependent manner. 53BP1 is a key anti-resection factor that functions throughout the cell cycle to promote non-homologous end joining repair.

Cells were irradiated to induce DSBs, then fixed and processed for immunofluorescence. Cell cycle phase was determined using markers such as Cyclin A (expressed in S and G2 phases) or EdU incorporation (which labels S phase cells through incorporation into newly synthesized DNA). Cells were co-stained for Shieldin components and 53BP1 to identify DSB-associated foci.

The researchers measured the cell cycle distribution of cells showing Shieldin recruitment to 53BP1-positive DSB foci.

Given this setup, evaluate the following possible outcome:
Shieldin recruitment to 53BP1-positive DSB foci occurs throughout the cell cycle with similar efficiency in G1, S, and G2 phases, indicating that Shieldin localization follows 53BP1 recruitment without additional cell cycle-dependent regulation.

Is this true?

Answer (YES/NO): NO